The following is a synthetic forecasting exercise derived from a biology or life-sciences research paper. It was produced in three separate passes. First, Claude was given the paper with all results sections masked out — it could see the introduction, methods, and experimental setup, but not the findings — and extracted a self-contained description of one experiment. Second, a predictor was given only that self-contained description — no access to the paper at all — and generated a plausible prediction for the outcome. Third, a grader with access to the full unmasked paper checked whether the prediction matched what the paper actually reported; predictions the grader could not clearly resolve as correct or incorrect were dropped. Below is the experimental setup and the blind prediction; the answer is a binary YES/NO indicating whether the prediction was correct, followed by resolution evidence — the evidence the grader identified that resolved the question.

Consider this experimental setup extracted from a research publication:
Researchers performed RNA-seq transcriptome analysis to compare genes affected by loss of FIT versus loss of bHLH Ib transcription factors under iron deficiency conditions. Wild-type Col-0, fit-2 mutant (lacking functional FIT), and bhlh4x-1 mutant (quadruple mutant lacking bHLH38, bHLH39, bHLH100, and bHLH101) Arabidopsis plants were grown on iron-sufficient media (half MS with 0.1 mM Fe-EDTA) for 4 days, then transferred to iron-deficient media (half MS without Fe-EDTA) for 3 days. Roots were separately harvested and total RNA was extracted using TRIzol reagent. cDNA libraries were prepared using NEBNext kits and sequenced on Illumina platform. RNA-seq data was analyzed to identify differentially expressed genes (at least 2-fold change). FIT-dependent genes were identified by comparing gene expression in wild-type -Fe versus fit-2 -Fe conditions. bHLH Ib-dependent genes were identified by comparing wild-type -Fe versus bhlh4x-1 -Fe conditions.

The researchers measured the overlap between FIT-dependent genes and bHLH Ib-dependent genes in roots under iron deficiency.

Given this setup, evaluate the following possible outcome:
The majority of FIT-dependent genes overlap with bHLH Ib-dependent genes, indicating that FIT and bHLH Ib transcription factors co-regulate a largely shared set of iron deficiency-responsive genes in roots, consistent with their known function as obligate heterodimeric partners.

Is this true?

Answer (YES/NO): YES